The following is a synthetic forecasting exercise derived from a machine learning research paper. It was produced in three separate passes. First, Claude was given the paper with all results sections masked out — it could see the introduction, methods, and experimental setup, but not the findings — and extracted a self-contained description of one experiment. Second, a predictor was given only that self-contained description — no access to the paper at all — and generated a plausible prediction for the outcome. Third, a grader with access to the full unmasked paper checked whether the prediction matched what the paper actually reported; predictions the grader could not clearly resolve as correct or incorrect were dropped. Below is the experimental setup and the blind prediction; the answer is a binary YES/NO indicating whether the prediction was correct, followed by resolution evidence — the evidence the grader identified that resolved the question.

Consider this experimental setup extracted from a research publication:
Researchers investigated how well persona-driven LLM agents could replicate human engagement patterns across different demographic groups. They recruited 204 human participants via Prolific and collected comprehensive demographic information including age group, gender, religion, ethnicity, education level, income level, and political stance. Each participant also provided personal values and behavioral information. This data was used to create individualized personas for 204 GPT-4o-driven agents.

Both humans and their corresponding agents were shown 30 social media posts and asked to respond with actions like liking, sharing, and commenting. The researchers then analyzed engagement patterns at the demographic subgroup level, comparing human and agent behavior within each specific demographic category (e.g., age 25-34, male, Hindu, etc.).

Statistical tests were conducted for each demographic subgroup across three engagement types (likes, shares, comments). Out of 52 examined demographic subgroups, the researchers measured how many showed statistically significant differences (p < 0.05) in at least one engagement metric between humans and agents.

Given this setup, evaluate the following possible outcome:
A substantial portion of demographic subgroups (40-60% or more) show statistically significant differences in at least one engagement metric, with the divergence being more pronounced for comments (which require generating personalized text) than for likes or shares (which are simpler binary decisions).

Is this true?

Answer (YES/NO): NO